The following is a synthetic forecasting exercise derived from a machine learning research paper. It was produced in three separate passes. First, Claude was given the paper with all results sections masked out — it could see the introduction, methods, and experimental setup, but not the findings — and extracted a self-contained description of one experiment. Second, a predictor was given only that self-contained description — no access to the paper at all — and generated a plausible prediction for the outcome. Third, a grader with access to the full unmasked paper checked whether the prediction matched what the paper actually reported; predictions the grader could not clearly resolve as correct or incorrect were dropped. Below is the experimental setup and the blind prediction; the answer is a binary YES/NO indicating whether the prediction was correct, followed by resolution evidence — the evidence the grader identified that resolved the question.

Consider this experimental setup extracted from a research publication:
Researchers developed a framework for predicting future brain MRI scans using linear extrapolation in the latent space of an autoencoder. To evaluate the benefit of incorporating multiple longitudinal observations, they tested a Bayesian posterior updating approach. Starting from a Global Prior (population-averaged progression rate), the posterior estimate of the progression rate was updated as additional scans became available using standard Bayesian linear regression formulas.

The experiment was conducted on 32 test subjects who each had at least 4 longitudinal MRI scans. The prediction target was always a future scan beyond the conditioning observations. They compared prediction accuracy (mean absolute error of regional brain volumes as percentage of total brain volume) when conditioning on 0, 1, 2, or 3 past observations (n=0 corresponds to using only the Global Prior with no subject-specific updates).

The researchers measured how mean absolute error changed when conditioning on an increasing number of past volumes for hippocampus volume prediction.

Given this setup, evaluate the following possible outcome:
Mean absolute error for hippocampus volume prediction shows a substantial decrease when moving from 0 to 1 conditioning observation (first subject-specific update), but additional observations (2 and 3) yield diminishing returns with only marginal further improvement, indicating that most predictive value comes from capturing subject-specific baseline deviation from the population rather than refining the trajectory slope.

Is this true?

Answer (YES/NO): NO